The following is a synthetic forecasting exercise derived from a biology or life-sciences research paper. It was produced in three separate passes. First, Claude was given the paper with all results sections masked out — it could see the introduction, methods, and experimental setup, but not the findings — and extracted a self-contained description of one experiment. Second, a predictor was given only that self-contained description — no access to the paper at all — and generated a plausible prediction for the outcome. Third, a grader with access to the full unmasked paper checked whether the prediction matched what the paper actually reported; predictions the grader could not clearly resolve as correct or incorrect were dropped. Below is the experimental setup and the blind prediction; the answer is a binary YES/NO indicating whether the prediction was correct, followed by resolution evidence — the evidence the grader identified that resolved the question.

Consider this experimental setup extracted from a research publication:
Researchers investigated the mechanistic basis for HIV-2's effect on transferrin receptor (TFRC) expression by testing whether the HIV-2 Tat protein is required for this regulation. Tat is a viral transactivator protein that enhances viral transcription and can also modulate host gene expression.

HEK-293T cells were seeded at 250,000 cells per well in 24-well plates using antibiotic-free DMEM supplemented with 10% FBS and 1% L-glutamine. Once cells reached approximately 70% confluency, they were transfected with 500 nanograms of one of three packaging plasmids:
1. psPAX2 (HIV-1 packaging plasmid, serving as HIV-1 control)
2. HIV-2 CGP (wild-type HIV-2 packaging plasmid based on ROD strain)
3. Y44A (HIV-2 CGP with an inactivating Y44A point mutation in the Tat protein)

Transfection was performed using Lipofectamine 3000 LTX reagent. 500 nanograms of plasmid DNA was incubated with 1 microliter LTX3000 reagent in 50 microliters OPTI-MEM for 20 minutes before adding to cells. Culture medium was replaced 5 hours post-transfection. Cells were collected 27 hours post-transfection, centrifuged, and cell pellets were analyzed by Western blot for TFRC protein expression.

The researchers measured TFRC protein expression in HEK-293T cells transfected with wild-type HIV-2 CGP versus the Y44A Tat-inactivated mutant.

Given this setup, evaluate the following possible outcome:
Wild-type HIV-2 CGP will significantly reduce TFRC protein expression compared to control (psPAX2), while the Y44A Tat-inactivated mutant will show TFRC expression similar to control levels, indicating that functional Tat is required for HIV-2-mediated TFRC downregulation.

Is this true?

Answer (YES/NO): NO